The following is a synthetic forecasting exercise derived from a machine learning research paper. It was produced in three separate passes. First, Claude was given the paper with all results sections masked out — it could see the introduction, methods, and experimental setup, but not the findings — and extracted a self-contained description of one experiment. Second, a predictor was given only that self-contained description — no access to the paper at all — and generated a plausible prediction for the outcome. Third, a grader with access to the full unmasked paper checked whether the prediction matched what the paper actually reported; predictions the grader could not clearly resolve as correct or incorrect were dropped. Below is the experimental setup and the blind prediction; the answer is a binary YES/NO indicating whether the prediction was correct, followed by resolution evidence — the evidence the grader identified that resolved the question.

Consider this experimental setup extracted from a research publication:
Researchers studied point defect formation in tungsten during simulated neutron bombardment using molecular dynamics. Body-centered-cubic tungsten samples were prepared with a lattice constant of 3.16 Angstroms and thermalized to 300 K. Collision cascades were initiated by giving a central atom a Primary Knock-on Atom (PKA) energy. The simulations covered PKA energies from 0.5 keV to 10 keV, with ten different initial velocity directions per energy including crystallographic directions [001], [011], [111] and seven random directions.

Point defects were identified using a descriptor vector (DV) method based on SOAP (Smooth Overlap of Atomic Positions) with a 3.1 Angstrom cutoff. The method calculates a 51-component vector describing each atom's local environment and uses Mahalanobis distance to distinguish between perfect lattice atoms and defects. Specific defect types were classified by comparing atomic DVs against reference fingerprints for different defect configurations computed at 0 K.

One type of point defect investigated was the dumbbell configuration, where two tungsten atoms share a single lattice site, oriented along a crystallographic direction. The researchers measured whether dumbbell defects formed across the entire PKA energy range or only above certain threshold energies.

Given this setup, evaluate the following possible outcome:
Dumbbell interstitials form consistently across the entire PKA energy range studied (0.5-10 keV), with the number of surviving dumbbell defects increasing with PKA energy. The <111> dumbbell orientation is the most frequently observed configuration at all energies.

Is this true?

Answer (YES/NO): NO